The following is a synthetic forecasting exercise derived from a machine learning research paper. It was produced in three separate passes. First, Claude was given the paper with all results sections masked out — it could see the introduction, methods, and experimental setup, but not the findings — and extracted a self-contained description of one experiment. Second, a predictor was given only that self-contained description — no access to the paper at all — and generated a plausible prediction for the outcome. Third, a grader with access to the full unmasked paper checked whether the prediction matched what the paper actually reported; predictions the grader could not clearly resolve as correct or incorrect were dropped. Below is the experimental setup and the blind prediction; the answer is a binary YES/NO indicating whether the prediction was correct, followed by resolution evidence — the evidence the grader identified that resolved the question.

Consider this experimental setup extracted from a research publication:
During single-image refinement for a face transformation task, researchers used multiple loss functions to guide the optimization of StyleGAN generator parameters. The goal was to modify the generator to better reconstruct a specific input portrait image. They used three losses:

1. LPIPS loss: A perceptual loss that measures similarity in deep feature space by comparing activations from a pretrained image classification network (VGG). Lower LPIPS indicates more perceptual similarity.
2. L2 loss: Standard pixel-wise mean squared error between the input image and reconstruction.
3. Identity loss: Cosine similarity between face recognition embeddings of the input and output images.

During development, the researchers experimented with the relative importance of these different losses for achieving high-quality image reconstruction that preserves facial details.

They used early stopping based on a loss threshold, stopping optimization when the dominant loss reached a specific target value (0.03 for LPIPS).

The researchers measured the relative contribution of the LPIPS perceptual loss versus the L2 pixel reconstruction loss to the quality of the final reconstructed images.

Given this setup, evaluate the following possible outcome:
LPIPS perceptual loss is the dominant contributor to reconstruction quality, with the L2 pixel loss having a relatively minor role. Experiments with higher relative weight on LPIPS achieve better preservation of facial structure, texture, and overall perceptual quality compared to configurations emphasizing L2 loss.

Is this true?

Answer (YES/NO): YES